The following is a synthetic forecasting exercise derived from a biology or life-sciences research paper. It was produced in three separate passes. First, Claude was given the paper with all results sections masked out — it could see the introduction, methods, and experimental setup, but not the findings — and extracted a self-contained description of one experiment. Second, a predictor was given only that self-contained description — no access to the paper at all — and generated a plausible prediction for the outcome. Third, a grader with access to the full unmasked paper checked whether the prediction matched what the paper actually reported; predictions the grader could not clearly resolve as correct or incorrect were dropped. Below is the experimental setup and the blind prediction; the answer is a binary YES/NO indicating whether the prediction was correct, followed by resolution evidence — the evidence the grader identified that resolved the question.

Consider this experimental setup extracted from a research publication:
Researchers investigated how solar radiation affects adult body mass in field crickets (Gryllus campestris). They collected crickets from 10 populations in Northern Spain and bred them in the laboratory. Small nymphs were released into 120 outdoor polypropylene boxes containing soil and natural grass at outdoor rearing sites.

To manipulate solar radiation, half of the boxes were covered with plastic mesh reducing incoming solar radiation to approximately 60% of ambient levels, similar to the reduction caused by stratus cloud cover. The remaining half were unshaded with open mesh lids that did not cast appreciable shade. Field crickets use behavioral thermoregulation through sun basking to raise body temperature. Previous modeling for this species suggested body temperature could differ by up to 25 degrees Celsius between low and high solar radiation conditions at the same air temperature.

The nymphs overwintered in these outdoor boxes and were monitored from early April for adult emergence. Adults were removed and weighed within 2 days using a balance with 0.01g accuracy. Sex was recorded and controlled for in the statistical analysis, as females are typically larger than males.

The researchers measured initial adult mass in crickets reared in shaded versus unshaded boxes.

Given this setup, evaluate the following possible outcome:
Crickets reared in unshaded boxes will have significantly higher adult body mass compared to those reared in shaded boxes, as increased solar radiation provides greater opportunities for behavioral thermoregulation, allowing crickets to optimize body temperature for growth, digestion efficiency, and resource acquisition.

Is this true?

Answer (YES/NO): NO